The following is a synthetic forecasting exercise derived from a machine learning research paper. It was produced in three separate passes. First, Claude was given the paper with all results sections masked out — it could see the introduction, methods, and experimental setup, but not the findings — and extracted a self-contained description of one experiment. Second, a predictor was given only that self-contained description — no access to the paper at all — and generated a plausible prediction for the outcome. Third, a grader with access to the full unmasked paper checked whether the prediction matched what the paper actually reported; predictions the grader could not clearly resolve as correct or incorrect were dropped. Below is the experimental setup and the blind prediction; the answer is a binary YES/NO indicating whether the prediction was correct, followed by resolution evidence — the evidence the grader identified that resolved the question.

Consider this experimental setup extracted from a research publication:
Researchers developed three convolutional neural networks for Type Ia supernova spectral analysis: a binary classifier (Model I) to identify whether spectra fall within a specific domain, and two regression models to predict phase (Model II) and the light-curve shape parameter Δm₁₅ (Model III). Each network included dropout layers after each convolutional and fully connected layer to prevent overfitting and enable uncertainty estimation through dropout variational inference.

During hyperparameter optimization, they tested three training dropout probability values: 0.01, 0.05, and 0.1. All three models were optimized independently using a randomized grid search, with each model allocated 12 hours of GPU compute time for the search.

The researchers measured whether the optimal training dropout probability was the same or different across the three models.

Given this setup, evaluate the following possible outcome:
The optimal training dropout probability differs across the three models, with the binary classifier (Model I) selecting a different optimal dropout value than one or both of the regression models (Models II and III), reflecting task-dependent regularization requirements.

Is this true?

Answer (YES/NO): NO